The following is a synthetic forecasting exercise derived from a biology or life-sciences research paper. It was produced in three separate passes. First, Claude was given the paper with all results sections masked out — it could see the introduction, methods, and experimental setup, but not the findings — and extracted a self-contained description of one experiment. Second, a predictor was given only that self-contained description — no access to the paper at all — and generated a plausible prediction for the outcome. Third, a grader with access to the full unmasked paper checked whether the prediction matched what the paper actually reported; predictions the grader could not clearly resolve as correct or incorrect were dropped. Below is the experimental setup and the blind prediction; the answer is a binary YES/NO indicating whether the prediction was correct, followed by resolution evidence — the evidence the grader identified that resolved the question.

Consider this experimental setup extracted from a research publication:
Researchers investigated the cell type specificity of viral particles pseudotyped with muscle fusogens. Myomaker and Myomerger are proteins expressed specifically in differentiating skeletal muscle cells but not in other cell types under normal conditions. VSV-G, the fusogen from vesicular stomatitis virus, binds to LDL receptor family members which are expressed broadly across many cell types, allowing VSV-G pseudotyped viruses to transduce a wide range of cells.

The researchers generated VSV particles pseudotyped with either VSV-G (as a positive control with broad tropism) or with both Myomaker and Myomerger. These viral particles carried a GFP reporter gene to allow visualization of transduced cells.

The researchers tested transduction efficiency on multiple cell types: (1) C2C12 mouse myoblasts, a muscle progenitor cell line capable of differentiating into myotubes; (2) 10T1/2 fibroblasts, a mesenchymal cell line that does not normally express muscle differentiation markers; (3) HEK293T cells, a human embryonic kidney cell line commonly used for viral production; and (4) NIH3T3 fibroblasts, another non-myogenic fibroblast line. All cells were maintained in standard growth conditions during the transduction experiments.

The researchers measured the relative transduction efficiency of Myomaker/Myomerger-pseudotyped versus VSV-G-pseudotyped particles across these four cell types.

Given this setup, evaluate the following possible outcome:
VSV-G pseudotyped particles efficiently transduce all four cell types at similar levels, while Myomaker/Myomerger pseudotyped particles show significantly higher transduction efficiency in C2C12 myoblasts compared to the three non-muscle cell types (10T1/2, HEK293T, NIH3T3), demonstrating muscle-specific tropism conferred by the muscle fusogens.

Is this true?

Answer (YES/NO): NO